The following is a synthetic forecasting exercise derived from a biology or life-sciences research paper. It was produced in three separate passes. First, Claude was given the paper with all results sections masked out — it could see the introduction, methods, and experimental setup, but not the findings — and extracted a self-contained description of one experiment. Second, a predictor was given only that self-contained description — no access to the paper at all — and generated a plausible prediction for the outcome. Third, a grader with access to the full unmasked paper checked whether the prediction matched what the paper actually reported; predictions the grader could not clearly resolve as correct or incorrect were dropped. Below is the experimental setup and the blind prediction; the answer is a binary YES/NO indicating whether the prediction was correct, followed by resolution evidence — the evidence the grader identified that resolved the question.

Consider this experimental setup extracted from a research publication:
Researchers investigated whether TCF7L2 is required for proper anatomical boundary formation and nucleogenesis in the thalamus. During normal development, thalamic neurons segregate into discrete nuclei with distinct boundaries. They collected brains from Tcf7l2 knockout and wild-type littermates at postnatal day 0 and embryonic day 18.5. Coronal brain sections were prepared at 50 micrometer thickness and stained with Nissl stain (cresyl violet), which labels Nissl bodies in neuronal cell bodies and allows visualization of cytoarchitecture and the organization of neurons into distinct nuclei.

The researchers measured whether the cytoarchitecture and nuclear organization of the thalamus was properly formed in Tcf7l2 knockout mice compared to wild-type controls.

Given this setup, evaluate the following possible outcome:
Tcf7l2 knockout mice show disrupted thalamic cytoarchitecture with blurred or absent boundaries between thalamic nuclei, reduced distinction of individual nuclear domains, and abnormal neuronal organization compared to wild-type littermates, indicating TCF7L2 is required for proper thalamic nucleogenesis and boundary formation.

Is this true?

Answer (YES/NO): YES